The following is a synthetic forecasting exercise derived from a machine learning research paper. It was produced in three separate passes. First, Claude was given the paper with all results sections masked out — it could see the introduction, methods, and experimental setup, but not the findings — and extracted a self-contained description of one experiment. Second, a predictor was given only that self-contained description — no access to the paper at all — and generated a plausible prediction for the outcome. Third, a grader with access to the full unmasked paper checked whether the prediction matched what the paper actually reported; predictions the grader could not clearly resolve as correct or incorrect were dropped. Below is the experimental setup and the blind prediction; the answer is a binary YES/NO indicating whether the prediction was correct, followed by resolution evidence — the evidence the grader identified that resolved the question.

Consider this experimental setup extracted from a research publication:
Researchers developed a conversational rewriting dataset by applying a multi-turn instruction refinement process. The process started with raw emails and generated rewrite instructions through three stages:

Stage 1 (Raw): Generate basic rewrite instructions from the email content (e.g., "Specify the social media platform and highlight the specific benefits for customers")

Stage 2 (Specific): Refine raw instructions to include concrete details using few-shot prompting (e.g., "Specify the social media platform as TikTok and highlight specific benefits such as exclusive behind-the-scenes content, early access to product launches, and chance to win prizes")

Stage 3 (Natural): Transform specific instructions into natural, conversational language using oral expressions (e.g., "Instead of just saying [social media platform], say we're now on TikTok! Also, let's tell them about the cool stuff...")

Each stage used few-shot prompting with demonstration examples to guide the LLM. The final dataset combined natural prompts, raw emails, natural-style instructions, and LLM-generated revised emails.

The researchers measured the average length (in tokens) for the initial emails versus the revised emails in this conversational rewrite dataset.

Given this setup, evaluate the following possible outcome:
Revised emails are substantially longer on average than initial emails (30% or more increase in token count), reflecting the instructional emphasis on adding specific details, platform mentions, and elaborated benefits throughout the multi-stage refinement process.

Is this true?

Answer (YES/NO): NO